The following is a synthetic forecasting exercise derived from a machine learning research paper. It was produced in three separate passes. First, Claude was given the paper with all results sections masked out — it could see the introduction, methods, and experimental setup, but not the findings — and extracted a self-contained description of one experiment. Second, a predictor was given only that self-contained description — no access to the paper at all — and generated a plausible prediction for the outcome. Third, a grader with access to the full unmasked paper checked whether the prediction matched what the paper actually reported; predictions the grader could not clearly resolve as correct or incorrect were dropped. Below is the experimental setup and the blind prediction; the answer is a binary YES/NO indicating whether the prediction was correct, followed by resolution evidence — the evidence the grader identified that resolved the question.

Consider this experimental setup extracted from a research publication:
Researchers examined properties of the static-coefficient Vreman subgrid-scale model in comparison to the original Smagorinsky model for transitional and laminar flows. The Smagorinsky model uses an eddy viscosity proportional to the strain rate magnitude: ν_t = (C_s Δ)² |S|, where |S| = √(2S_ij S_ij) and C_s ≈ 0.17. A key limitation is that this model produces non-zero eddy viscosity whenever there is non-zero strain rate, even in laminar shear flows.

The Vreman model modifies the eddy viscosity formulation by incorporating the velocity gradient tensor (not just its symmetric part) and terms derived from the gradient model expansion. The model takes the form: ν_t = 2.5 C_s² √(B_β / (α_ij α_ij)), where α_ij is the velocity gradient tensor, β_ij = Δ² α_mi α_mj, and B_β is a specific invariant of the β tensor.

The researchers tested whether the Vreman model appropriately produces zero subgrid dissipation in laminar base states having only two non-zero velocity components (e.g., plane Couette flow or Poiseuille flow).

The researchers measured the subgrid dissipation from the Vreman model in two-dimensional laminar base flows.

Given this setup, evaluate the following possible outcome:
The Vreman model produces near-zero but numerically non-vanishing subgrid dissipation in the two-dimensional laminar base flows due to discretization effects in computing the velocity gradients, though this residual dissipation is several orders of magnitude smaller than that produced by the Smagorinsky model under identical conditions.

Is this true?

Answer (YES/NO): NO